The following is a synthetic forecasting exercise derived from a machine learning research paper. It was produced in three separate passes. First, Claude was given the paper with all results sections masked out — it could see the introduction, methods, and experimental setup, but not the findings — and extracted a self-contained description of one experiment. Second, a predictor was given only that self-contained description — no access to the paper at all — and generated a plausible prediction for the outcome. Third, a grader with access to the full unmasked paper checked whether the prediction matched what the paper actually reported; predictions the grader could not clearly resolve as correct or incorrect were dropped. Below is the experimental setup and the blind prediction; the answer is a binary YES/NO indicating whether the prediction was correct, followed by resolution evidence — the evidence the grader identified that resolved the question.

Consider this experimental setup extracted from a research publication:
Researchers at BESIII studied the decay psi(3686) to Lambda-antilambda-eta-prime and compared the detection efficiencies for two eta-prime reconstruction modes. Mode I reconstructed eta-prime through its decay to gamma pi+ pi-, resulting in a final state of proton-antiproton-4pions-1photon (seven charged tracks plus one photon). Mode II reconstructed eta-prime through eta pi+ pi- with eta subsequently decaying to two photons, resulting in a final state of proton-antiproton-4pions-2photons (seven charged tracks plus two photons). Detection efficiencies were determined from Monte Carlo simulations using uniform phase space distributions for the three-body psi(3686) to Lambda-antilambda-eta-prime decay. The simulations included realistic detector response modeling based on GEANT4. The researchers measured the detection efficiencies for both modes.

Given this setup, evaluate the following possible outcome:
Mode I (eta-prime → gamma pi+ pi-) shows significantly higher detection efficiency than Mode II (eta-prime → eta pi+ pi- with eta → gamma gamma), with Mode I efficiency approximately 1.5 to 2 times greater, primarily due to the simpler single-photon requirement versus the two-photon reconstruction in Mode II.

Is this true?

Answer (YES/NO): NO